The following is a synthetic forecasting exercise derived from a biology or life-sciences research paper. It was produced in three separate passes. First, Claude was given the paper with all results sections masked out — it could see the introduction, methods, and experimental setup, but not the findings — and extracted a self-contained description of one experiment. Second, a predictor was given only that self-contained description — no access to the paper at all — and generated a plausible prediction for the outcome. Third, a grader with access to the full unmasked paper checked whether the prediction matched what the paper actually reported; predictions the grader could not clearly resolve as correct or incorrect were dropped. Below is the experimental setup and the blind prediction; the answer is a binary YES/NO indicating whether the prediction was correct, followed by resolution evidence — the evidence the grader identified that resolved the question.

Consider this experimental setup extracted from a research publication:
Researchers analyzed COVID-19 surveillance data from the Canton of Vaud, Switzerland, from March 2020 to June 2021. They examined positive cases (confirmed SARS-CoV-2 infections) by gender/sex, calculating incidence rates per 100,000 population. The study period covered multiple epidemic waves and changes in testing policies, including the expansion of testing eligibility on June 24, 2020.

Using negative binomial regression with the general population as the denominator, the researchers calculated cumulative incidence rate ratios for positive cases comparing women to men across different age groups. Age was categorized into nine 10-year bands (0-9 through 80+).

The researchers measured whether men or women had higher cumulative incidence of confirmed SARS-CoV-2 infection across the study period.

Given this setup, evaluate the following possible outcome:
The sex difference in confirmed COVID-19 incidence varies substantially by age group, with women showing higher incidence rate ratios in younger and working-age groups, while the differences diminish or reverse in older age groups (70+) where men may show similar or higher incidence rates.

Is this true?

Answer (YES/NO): NO